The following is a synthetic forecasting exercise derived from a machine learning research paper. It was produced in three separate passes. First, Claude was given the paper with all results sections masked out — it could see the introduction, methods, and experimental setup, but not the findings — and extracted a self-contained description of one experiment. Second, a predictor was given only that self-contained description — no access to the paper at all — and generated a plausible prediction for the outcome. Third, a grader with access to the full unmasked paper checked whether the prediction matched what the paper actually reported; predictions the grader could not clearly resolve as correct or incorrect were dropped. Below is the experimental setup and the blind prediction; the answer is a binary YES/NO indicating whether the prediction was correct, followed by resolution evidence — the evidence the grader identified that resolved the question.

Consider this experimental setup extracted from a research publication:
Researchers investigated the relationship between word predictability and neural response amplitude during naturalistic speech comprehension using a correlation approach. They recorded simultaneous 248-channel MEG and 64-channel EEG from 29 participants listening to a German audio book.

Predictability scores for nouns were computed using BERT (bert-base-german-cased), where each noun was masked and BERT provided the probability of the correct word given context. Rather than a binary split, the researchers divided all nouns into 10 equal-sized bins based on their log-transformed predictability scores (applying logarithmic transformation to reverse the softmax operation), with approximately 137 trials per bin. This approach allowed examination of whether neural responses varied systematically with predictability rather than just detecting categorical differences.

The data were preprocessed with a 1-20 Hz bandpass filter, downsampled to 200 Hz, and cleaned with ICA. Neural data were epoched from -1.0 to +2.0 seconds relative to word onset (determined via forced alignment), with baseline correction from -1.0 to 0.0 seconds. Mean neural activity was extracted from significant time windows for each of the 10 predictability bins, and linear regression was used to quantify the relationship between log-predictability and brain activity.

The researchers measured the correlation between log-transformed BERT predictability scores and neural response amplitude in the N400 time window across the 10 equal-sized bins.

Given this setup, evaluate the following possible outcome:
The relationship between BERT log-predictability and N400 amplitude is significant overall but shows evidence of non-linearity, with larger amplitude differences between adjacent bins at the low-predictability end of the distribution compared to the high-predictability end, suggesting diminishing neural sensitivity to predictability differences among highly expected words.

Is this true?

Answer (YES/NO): NO